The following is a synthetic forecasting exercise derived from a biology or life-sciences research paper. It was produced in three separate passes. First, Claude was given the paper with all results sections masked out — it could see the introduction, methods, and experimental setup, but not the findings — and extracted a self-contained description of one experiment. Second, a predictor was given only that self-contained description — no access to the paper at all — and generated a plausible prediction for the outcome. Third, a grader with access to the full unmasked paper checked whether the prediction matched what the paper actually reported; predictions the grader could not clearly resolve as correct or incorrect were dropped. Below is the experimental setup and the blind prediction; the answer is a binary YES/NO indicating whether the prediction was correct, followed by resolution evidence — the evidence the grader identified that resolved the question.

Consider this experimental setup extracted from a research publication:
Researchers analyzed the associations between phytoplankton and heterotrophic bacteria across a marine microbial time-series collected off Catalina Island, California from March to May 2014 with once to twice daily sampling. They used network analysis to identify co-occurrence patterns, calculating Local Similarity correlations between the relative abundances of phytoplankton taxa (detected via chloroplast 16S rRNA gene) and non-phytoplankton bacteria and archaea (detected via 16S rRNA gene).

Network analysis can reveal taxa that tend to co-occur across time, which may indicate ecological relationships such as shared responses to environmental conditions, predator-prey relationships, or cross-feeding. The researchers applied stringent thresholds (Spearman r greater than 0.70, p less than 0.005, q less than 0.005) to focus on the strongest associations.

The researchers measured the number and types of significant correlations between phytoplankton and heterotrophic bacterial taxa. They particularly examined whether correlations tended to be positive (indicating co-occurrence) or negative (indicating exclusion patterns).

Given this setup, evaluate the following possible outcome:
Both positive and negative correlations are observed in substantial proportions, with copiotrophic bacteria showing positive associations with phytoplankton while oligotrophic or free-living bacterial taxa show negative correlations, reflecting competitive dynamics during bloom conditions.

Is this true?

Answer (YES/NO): NO